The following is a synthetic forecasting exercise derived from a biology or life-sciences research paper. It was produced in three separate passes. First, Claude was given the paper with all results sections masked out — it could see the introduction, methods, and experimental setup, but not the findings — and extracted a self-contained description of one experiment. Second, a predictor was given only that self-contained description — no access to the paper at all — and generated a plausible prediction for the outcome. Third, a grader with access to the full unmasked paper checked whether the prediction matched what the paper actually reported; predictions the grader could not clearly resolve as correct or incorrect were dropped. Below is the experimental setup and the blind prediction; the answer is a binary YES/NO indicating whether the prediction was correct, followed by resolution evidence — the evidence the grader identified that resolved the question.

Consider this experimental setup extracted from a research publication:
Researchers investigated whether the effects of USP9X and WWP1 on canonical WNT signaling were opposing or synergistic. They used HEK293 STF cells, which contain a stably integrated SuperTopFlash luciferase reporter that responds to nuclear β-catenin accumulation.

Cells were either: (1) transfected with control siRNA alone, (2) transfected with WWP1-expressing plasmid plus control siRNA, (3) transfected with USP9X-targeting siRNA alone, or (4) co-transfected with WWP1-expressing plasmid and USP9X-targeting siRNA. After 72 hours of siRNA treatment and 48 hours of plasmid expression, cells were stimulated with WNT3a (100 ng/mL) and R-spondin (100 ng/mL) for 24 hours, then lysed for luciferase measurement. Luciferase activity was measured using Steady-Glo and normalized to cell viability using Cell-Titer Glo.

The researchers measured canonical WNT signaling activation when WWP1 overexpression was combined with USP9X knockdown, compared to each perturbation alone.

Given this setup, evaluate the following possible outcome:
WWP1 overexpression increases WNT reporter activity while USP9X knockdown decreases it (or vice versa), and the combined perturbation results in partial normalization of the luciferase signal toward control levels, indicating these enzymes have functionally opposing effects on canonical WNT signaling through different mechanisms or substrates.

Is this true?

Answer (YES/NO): NO